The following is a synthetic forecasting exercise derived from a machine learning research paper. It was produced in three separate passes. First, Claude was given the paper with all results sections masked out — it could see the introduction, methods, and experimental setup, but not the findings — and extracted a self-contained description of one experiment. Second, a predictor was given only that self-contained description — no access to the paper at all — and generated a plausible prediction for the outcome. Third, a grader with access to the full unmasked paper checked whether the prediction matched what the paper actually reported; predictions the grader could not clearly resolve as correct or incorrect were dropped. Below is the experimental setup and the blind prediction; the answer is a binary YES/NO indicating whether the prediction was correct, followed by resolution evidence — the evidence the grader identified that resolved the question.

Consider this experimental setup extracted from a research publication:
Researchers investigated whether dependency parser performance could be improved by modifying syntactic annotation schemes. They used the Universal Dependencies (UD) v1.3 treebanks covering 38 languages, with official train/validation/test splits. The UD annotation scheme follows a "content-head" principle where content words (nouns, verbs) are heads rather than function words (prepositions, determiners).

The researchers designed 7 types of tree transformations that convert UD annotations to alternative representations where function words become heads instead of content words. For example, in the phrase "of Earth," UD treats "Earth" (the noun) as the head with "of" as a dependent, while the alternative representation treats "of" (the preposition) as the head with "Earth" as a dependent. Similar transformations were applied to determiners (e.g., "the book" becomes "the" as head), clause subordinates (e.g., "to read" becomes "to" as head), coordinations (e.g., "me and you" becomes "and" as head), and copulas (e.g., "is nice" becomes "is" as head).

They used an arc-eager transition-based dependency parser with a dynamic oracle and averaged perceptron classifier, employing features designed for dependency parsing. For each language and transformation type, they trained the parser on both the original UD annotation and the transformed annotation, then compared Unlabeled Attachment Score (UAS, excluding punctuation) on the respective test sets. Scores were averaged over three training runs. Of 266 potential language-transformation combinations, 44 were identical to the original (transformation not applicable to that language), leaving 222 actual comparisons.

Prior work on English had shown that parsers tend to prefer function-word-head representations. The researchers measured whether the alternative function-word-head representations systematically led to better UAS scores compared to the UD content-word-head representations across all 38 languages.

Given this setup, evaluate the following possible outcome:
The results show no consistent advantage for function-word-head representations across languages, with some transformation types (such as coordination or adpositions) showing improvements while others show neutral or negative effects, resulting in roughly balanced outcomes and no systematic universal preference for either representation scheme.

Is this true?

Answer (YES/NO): NO